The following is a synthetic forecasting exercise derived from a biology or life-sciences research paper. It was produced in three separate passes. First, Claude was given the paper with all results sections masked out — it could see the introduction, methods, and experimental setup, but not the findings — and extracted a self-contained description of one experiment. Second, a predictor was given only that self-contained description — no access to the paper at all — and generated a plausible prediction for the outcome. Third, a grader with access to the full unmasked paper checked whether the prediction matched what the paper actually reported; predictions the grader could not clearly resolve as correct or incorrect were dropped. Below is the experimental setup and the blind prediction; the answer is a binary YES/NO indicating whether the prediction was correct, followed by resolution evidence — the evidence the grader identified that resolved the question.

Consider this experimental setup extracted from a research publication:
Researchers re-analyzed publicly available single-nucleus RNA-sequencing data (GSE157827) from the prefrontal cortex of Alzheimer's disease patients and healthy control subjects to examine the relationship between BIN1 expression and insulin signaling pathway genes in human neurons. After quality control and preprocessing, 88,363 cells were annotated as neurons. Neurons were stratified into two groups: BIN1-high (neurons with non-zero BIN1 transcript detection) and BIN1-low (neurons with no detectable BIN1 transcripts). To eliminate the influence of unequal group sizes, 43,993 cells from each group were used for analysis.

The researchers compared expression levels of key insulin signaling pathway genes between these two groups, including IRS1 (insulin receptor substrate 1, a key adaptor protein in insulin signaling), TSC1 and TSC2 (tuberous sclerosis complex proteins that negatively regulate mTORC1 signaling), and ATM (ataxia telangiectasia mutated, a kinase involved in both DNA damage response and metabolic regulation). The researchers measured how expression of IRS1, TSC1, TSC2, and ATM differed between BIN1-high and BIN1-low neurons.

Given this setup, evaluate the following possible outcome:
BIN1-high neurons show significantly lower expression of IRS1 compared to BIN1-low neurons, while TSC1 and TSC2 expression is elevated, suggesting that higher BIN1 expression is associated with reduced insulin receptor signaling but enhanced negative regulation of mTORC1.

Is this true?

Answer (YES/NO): NO